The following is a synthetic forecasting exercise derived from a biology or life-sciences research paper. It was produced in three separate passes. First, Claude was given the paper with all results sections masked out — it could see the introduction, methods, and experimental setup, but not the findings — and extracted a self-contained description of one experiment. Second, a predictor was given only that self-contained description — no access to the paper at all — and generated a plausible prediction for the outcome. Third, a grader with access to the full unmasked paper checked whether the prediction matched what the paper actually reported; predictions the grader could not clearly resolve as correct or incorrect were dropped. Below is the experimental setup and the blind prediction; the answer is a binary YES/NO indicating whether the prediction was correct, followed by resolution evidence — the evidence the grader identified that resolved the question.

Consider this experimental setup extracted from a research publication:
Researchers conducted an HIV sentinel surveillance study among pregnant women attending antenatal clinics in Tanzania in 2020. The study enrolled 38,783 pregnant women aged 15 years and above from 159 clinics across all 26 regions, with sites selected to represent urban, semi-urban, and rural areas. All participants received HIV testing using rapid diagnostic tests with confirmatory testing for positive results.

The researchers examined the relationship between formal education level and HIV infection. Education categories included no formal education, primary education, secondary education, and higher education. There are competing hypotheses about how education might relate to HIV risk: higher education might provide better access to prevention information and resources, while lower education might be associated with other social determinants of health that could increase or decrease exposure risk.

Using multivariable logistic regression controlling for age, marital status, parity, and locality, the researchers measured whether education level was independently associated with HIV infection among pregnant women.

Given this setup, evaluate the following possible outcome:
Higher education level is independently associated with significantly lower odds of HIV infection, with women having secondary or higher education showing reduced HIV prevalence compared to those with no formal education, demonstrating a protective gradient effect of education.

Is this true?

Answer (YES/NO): YES